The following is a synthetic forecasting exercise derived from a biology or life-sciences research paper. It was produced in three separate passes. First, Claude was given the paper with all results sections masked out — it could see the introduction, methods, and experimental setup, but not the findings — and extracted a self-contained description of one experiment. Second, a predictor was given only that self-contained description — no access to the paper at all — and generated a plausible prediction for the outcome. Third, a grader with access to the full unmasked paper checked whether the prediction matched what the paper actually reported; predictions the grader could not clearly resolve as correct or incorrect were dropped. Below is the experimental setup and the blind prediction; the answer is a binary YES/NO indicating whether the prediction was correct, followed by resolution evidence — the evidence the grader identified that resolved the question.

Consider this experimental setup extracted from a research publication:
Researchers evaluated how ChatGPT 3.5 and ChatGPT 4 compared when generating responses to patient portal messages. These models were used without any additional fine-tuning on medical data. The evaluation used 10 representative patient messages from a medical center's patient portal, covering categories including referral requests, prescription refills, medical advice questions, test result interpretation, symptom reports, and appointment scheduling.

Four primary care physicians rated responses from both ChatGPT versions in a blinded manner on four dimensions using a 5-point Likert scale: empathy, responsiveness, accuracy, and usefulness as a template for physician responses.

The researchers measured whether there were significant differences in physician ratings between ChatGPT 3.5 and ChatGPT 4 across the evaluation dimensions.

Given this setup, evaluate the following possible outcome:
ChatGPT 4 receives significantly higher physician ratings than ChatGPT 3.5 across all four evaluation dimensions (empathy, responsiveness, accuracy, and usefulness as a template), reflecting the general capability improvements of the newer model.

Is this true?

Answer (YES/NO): NO